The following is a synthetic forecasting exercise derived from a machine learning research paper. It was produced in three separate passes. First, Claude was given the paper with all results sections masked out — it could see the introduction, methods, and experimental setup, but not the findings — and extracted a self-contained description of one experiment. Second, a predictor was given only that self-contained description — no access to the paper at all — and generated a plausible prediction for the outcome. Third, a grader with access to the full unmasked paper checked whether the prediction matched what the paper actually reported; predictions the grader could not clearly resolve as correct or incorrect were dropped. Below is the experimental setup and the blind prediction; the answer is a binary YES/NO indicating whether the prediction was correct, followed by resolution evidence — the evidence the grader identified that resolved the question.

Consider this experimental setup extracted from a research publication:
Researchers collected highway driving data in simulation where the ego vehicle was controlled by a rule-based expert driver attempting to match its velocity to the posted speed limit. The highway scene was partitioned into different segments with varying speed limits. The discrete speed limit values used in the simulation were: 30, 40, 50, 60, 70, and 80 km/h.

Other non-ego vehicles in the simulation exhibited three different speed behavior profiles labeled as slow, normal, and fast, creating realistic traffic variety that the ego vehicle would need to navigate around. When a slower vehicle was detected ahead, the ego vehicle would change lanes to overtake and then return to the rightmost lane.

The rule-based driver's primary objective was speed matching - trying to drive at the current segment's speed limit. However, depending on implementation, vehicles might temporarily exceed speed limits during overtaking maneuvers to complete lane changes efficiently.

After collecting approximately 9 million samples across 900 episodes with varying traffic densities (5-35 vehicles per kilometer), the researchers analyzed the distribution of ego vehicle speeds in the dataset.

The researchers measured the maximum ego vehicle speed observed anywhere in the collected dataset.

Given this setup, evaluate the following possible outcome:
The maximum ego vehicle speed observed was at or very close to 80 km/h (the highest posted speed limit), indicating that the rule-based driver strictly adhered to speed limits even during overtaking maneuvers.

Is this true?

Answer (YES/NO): YES